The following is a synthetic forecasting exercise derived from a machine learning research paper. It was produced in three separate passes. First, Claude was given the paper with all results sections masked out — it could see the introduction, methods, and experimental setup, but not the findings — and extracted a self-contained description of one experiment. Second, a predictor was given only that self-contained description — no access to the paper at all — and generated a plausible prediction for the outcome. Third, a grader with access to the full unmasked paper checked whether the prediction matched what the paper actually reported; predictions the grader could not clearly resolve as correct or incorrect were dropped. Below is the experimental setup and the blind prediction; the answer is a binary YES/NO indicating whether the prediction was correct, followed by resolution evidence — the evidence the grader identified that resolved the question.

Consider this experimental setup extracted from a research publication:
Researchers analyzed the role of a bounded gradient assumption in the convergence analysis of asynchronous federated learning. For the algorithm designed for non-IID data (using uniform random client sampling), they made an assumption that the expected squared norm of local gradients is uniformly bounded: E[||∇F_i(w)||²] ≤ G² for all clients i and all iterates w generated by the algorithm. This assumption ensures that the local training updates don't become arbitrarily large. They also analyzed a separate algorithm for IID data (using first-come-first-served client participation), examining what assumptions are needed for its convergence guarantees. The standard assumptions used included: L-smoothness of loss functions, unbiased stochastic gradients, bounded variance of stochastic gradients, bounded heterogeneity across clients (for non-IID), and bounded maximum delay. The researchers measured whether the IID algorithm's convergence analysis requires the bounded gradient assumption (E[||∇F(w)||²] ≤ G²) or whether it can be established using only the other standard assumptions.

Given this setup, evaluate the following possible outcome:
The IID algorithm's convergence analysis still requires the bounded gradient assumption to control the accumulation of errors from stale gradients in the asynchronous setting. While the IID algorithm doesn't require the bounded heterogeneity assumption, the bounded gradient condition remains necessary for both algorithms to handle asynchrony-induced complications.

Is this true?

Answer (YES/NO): NO